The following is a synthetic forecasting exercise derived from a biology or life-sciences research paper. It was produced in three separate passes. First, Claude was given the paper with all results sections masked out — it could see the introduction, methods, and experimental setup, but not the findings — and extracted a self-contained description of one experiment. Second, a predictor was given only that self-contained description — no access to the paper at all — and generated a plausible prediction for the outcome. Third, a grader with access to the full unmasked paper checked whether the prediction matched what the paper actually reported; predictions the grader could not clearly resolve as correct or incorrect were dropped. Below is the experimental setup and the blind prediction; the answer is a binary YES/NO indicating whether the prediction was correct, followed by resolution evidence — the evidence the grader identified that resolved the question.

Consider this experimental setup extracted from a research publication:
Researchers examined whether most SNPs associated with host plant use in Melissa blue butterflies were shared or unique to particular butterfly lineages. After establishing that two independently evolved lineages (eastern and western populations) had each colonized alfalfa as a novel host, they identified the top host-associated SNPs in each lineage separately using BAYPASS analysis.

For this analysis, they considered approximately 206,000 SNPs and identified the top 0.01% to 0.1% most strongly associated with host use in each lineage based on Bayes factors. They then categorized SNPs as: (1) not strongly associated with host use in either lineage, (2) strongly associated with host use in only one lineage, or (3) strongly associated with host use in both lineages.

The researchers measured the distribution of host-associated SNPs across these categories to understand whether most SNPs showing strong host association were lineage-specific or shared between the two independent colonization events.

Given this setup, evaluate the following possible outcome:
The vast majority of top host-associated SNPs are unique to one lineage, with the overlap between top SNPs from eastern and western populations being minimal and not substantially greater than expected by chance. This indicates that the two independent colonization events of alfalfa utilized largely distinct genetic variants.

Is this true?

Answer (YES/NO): NO